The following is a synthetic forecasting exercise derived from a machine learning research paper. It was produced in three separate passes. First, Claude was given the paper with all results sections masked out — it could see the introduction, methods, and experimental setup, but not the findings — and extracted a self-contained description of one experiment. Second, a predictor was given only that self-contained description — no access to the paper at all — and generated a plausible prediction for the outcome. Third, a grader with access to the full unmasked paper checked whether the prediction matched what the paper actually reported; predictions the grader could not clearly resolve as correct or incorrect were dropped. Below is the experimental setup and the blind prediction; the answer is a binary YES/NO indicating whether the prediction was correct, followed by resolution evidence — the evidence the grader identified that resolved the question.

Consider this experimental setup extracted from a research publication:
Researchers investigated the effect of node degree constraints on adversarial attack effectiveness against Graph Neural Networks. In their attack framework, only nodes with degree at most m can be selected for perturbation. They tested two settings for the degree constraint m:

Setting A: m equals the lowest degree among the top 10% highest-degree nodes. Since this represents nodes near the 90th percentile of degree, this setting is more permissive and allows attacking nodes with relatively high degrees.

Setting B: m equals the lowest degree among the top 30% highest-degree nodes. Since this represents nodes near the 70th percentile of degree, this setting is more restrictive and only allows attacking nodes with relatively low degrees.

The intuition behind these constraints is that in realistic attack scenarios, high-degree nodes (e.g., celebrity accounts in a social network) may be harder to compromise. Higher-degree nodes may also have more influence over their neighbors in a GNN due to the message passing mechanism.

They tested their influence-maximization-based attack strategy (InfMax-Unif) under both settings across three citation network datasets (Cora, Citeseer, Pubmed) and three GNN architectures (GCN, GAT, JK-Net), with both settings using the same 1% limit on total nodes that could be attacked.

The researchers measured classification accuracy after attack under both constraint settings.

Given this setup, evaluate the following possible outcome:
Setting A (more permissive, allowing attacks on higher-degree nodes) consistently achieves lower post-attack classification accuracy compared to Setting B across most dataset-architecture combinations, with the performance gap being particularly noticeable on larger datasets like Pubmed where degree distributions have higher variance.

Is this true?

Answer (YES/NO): YES